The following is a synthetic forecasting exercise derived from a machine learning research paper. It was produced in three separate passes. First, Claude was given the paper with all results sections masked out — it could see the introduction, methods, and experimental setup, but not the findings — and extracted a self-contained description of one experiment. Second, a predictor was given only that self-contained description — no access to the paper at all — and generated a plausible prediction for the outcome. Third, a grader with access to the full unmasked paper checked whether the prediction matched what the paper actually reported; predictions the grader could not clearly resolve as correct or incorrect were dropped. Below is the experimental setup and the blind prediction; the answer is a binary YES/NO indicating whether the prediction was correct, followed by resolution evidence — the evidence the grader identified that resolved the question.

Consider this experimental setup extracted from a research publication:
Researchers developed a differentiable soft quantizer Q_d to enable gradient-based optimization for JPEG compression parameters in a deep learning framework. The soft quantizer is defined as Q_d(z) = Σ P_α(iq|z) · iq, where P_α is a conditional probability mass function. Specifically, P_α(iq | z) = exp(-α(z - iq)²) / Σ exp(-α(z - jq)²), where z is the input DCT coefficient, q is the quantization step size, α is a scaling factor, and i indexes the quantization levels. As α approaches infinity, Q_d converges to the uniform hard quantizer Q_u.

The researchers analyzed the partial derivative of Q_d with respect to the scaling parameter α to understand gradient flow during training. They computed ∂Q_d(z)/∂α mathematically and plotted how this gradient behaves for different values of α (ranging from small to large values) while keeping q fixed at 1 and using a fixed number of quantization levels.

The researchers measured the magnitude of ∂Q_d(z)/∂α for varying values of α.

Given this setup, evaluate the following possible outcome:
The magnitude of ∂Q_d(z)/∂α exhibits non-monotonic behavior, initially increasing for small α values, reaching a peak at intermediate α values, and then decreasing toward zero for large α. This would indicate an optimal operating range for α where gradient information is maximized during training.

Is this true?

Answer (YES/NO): NO